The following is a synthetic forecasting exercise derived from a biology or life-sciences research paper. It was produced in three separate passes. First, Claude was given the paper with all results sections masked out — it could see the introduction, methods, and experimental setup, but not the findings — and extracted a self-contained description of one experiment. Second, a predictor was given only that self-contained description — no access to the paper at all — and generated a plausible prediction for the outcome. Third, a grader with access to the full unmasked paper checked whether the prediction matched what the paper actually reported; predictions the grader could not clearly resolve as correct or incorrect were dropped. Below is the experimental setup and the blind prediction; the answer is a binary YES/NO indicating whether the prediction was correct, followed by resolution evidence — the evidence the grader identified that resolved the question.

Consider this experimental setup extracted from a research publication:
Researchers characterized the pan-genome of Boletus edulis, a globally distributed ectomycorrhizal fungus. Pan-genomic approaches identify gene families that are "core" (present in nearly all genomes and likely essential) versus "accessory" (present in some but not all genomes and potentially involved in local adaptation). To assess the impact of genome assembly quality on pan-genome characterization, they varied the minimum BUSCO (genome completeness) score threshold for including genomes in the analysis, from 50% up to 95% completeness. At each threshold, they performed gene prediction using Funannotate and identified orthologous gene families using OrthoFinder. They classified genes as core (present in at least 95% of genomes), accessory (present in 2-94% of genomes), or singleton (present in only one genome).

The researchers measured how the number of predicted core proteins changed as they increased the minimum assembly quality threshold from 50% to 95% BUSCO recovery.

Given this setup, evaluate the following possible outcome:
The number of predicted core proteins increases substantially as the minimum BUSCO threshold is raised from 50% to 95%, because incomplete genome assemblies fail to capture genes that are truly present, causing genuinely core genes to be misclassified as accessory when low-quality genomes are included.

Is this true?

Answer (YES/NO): NO